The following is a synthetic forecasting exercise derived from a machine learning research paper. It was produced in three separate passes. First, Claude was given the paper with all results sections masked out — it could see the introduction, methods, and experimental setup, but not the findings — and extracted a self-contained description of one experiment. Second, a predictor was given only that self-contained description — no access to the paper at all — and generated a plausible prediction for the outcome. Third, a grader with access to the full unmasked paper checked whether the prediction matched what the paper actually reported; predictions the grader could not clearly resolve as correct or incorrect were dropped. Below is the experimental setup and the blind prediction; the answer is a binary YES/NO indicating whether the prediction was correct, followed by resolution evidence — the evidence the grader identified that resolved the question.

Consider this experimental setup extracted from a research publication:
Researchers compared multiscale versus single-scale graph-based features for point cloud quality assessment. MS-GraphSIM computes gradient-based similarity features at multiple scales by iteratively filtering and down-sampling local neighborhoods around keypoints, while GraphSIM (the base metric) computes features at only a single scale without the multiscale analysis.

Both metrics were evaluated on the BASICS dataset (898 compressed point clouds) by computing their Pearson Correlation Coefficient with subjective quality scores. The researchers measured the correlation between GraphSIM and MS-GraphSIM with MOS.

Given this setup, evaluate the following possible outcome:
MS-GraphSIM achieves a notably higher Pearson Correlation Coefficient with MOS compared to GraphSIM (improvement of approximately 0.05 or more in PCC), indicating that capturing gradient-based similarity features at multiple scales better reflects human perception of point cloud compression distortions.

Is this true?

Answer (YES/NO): NO